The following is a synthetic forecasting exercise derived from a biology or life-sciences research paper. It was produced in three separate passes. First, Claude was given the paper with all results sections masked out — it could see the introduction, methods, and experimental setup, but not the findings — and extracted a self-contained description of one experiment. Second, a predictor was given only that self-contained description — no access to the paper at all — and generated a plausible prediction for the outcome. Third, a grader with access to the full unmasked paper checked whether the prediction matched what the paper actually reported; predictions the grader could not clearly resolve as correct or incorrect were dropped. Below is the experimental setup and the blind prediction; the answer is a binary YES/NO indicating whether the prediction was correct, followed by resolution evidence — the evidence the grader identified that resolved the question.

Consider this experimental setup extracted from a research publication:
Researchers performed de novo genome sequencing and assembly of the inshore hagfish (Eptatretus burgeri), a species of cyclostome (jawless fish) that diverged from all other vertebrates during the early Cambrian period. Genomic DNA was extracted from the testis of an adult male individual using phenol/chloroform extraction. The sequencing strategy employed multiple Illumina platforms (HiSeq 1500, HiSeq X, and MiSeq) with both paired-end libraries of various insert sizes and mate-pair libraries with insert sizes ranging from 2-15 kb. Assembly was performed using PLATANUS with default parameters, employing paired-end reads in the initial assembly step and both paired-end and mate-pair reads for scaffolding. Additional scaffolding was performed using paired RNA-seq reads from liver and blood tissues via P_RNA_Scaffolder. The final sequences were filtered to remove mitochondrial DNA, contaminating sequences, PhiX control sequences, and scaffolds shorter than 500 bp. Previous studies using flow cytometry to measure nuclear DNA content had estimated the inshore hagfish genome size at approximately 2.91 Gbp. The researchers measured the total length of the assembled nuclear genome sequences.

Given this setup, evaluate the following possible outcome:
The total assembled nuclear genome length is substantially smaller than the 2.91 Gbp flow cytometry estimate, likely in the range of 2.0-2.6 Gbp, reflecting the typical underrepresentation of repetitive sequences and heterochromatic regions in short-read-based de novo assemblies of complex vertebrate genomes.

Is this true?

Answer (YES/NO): NO